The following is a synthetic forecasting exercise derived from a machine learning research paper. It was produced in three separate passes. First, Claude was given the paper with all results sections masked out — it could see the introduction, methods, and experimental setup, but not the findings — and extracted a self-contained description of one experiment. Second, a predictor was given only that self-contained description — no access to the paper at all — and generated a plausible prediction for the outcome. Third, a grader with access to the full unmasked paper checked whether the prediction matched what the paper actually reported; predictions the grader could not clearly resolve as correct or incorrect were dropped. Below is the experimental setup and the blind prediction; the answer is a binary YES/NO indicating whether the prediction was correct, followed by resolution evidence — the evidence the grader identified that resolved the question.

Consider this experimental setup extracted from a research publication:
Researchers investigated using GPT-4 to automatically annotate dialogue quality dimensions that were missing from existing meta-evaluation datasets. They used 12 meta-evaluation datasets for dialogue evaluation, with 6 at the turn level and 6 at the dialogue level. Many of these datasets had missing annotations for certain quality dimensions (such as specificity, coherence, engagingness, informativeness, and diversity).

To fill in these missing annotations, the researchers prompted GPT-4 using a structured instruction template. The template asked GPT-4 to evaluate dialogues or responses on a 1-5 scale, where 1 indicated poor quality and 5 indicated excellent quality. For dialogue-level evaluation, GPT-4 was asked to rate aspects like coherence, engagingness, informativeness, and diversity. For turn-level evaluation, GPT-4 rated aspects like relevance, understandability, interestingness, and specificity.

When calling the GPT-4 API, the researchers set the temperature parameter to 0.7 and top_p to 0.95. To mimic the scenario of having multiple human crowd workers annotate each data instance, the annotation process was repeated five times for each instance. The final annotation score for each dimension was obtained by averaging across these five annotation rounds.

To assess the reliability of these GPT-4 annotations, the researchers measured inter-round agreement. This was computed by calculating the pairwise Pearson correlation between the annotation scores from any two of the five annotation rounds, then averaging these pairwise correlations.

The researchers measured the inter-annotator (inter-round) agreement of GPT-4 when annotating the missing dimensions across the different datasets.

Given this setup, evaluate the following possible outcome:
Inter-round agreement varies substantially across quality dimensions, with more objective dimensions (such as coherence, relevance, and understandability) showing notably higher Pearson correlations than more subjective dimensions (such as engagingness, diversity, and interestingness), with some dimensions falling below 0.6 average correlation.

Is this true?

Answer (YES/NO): NO